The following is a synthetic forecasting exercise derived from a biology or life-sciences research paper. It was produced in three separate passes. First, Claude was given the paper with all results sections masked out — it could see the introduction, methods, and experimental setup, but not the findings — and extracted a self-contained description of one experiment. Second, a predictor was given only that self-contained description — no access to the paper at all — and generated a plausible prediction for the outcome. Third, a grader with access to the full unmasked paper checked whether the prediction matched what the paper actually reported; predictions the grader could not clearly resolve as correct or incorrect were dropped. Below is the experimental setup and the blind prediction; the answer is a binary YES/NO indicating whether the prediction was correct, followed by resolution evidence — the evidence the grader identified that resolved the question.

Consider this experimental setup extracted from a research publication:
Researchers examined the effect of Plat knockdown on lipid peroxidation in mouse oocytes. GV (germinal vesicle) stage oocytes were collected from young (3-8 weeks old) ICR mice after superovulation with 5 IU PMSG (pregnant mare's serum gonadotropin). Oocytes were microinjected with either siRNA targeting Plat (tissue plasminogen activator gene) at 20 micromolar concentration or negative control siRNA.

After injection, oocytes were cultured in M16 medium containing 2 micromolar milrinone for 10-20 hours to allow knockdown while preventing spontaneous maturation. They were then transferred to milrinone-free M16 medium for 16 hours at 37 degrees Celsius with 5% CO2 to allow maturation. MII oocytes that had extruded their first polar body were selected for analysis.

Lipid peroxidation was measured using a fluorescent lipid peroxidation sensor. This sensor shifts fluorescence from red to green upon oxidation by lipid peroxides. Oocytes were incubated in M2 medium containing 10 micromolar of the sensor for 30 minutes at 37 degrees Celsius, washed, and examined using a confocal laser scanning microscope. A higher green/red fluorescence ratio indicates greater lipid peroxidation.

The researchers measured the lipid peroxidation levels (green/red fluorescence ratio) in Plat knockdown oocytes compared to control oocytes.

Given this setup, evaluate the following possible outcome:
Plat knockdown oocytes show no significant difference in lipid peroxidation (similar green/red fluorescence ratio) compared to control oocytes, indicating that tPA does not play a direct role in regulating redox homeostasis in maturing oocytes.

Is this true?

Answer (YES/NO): NO